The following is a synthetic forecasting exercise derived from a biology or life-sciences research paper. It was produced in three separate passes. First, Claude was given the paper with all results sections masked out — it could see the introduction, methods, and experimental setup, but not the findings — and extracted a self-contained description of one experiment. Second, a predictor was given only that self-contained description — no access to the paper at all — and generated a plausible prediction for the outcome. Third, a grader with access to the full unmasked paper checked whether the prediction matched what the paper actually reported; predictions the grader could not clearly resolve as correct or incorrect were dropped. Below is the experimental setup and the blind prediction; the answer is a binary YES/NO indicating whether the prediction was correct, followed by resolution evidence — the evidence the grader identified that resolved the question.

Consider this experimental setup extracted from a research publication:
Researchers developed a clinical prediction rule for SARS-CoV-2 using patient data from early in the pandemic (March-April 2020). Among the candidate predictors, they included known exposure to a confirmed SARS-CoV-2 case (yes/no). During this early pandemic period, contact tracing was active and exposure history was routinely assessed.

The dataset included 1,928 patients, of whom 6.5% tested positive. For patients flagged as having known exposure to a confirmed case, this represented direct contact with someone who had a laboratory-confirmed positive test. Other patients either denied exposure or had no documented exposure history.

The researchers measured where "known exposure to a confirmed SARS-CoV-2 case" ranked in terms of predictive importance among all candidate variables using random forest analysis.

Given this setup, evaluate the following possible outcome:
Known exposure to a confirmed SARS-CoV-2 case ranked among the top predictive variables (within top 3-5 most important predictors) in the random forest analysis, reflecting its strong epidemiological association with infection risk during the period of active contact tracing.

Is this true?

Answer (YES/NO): YES